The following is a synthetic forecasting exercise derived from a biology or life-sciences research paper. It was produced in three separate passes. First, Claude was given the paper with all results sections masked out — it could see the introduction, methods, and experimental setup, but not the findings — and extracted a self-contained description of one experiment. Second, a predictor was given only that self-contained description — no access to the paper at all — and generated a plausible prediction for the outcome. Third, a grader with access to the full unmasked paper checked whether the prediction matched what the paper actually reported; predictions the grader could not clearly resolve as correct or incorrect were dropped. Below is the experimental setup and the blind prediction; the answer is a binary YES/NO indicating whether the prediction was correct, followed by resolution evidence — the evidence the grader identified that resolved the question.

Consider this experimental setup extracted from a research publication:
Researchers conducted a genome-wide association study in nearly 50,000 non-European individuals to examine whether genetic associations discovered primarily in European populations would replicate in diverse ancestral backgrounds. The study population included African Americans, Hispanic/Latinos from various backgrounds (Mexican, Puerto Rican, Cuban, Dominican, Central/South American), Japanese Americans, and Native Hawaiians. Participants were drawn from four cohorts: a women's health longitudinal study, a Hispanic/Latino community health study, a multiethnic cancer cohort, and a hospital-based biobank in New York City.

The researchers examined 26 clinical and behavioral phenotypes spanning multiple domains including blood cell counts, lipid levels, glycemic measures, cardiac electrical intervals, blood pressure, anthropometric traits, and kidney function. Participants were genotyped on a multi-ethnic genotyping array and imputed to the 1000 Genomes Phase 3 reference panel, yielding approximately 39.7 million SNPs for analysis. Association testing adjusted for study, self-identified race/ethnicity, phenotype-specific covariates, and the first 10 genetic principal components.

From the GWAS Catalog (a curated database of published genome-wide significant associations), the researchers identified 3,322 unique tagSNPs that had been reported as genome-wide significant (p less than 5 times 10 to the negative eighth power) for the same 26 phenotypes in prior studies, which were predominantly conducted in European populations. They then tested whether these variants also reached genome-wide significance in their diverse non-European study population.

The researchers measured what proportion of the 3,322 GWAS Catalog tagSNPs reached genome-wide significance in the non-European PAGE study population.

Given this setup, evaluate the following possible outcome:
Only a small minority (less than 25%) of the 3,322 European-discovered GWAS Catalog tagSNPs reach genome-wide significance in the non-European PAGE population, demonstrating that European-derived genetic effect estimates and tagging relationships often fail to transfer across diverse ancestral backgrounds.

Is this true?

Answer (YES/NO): YES